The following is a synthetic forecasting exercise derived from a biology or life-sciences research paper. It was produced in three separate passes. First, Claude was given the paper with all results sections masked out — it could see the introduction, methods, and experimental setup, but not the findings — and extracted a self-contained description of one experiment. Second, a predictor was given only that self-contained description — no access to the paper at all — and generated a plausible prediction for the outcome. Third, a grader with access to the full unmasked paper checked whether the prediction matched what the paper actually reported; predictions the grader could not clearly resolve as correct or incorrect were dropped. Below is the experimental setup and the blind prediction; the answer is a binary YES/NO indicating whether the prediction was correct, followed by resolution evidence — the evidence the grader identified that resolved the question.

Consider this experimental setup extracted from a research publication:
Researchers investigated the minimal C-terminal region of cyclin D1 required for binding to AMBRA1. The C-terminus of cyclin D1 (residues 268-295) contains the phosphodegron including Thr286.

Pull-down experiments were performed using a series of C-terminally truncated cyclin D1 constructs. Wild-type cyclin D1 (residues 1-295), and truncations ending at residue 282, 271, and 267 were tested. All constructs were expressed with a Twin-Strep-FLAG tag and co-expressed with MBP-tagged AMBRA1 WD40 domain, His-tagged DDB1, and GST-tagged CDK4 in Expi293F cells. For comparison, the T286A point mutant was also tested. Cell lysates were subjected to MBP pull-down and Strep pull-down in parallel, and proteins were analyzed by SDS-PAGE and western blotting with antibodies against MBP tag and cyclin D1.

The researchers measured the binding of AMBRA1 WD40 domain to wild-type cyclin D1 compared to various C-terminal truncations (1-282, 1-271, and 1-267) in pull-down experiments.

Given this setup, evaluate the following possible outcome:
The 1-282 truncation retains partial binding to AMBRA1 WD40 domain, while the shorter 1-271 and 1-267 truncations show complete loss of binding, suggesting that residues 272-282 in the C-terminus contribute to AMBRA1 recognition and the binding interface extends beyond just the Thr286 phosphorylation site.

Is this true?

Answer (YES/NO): NO